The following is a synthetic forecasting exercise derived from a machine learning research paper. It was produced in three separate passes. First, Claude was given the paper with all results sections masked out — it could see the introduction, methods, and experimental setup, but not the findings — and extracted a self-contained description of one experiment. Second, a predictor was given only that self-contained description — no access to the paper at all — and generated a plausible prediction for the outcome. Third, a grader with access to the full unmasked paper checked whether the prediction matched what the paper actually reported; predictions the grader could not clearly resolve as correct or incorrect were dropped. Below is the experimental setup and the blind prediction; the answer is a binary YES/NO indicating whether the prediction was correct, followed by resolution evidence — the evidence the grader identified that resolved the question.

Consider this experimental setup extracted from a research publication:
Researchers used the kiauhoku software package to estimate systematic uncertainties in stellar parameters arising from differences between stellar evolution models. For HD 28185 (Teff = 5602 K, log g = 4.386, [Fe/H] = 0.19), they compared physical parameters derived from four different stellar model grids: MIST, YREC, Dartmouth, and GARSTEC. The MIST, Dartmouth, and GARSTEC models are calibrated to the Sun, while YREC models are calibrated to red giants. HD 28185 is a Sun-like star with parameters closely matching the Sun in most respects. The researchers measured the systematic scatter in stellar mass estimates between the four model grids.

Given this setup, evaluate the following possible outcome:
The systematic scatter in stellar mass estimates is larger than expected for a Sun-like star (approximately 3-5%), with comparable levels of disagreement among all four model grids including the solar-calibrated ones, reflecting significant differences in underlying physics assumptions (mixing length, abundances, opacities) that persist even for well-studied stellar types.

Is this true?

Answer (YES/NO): NO